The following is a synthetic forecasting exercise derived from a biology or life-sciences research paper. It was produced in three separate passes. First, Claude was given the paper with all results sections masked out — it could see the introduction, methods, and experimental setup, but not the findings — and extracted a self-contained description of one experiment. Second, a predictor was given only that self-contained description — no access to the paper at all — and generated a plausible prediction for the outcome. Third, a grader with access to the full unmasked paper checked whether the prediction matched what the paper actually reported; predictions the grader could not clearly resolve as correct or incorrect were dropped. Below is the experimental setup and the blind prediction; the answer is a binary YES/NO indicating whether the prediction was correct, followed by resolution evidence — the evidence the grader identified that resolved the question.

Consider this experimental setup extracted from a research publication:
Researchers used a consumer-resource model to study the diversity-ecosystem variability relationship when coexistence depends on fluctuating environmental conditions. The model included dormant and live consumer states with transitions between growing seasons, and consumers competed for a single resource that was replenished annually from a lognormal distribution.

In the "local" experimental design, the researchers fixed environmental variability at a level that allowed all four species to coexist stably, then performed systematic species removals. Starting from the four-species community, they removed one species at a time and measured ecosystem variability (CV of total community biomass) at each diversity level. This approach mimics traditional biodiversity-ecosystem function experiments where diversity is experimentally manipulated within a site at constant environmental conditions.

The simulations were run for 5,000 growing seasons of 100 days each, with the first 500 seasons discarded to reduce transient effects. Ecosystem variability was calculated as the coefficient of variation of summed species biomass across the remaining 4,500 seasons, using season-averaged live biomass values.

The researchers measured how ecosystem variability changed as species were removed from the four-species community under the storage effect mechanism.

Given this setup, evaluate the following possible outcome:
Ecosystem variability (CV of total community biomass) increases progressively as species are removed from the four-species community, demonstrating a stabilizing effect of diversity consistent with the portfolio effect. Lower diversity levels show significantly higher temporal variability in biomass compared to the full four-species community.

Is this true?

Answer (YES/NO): YES